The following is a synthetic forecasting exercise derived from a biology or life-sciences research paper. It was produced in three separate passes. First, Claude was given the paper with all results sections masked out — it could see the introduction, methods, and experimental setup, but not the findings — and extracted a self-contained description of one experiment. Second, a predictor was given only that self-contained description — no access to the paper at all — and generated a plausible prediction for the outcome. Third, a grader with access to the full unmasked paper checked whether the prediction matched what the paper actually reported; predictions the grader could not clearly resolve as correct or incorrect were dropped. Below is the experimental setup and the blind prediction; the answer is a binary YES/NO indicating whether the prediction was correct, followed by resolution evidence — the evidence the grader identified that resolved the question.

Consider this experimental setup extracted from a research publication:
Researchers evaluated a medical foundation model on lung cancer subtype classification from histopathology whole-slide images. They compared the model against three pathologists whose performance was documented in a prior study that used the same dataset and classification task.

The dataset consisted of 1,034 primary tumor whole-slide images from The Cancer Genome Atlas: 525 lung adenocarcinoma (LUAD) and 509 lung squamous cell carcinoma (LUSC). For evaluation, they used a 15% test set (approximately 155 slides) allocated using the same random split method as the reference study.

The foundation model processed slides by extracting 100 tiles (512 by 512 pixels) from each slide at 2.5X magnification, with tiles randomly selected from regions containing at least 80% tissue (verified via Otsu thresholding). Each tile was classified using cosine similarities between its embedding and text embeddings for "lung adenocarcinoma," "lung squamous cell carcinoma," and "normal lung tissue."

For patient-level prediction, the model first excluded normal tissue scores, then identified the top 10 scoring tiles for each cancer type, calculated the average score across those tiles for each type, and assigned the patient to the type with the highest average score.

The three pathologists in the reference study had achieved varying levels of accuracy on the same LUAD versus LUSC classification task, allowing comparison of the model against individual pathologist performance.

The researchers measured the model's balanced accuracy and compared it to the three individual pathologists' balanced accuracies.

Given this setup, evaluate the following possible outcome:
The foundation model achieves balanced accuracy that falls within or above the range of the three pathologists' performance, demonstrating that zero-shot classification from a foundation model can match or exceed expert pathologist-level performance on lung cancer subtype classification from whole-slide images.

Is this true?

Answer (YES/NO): NO